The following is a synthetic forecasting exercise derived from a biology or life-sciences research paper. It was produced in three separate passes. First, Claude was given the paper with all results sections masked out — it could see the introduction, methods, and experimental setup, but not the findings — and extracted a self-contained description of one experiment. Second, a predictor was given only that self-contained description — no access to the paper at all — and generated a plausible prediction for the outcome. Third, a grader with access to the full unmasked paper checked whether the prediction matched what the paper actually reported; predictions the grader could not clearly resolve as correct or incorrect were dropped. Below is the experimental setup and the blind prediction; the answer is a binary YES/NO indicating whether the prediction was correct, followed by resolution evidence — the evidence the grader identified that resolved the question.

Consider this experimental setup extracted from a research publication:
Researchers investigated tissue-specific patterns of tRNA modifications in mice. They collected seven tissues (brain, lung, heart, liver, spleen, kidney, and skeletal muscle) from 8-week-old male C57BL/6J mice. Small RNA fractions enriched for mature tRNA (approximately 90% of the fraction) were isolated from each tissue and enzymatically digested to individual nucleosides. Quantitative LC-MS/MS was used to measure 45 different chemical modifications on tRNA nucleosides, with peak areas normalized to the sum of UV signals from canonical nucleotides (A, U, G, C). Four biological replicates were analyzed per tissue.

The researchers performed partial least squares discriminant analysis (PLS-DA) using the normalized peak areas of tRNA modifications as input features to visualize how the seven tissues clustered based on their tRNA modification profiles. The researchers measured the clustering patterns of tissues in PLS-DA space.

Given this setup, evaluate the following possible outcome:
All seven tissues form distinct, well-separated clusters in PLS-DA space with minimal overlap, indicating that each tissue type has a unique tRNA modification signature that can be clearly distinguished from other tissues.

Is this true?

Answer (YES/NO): NO